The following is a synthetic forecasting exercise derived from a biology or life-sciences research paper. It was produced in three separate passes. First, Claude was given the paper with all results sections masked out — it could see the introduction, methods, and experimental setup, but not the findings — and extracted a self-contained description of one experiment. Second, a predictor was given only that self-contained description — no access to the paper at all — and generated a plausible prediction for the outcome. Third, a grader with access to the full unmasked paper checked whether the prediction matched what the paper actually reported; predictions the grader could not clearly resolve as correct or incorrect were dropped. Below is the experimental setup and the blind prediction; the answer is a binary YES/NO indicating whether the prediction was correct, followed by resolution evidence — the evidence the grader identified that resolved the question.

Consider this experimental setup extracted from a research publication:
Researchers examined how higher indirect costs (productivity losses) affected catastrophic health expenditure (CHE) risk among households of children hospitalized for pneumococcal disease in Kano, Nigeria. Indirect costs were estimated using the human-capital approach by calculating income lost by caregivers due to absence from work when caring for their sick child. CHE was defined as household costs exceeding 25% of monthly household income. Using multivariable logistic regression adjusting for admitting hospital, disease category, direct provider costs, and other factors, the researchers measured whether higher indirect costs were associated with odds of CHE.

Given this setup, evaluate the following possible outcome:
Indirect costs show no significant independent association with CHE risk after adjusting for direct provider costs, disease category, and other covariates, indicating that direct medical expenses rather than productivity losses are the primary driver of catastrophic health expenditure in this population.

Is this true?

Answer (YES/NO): NO